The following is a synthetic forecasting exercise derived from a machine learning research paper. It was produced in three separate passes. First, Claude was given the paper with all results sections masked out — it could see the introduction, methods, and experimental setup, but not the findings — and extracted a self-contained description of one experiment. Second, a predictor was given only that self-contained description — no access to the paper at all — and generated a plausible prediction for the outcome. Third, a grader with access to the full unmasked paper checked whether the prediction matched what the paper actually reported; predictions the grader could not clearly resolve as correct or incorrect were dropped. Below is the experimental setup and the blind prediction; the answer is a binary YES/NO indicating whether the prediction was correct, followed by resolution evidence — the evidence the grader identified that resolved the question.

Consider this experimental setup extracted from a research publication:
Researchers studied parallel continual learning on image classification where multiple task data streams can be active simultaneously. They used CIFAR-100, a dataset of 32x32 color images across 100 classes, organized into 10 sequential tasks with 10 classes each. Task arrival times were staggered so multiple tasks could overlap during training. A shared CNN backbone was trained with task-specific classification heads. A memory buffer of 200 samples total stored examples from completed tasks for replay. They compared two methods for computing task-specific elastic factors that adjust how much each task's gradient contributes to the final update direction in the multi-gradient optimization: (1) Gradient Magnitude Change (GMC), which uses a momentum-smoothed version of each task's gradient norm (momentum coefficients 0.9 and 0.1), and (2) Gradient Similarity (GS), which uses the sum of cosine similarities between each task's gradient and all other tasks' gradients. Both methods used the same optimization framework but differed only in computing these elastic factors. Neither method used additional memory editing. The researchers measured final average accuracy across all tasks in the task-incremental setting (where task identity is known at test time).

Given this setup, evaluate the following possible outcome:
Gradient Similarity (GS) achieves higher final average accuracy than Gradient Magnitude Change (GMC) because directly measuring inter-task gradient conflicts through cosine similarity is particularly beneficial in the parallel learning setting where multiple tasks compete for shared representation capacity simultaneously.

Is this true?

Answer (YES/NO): NO